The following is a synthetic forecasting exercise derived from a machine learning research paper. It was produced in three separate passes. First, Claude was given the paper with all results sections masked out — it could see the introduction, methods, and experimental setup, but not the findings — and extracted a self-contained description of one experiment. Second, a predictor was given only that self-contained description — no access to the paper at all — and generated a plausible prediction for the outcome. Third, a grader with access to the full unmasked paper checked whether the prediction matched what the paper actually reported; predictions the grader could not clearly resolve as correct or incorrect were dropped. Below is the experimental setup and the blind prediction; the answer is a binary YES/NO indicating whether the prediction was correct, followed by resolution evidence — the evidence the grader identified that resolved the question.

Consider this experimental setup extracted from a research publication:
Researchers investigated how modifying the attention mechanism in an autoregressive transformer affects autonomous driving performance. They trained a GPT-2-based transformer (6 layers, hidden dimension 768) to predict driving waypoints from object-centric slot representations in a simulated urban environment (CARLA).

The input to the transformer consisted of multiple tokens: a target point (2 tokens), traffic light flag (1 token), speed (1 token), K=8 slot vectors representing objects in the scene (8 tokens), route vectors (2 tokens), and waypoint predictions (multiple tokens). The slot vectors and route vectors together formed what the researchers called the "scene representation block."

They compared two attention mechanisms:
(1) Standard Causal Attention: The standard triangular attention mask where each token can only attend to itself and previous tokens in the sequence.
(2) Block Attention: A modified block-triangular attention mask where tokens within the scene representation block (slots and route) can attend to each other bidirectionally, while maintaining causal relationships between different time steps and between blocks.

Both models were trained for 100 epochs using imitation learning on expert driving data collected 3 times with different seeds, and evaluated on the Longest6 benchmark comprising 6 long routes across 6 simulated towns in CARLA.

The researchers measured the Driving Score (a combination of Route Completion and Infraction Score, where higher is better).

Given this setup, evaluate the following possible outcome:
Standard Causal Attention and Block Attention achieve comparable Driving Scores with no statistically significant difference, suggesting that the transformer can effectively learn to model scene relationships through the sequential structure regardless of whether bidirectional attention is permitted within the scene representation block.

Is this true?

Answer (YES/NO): NO